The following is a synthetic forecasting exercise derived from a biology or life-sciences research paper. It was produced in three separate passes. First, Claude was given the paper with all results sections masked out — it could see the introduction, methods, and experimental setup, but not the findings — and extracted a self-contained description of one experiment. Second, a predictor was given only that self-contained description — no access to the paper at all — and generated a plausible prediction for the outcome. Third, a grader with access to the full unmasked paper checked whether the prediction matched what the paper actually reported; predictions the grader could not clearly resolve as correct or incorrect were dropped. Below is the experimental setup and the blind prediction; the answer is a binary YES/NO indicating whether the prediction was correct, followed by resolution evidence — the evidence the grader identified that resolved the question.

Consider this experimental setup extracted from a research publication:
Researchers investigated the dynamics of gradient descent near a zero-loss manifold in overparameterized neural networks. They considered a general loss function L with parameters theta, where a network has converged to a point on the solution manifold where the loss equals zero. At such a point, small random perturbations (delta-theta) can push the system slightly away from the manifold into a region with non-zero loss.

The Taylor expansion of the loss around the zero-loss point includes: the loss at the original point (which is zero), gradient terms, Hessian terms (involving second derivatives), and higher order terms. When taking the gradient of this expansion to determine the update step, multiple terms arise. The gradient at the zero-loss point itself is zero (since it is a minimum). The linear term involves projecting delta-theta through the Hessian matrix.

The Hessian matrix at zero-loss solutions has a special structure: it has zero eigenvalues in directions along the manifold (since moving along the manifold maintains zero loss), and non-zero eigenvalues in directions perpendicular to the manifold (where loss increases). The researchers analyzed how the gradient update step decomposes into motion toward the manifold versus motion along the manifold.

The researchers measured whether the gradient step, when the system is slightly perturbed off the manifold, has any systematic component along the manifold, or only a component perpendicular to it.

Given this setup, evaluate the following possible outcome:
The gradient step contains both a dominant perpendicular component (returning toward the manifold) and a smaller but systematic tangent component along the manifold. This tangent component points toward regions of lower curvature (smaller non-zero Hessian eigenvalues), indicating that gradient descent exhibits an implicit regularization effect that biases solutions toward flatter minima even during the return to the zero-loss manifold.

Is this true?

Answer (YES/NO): YES